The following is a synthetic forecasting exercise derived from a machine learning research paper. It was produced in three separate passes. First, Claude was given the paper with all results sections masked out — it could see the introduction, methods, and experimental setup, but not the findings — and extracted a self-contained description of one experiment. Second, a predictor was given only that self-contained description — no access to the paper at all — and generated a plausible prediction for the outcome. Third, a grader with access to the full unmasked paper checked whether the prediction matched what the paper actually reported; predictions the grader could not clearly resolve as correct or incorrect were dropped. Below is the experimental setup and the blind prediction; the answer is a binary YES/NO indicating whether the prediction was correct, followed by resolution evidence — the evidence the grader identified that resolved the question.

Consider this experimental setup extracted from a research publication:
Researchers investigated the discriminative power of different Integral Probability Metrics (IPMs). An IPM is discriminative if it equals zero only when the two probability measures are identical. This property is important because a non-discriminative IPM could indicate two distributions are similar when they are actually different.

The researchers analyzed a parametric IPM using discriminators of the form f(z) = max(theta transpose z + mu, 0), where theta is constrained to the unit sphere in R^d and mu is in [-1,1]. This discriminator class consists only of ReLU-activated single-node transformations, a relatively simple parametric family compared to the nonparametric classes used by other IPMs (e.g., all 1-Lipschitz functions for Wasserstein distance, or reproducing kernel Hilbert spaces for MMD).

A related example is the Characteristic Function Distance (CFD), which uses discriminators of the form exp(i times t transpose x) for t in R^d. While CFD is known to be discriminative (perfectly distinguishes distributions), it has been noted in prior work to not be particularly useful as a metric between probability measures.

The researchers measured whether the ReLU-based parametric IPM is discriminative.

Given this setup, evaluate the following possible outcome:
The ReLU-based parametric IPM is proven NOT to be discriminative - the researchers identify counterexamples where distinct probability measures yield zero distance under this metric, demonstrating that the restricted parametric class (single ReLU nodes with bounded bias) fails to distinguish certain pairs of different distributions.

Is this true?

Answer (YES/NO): NO